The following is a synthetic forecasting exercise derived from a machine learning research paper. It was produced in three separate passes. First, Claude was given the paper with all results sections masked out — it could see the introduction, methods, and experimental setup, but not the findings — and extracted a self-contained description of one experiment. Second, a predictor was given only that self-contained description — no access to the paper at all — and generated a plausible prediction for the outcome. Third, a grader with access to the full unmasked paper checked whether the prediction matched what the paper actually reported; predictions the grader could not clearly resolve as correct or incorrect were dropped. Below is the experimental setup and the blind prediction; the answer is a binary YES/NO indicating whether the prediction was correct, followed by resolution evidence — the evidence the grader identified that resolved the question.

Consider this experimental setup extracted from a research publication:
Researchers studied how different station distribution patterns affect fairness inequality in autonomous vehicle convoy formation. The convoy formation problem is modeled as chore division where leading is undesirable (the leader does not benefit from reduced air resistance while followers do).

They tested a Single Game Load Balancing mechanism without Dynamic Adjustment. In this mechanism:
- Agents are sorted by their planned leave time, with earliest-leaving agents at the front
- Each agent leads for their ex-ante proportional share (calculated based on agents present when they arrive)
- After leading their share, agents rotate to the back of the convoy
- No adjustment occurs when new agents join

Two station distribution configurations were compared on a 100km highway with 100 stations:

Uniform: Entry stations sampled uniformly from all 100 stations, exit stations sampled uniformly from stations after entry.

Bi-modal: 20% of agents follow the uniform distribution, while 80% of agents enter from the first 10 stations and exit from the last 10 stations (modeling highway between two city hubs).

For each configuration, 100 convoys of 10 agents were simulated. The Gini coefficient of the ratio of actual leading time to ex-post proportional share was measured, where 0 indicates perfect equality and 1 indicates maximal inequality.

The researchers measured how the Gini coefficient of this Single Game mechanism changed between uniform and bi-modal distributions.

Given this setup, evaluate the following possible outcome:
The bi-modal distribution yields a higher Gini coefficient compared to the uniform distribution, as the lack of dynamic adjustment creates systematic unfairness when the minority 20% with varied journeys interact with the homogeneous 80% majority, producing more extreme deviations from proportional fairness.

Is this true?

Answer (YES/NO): YES